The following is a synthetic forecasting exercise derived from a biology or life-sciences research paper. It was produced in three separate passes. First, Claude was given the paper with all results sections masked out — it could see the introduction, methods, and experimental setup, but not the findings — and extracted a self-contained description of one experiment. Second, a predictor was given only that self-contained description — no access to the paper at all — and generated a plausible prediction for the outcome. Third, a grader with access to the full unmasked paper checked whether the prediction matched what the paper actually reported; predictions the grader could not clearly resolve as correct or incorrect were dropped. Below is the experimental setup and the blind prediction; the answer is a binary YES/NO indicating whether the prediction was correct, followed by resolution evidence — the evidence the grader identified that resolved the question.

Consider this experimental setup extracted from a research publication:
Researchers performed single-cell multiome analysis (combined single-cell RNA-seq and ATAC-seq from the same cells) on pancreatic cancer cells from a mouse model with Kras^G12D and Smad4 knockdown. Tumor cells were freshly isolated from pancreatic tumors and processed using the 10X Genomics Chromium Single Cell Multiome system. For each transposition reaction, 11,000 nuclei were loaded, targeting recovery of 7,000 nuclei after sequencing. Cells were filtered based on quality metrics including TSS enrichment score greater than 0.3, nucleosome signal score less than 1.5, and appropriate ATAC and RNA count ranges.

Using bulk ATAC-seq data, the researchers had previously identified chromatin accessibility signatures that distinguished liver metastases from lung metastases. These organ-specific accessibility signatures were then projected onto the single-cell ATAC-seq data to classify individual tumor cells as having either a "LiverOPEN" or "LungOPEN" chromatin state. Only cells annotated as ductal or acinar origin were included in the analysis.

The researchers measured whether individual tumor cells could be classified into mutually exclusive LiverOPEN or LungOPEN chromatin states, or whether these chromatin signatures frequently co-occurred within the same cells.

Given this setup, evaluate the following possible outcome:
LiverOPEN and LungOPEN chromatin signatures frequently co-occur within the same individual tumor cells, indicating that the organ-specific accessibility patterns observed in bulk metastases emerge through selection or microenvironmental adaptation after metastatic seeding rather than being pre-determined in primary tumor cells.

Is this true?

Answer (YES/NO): NO